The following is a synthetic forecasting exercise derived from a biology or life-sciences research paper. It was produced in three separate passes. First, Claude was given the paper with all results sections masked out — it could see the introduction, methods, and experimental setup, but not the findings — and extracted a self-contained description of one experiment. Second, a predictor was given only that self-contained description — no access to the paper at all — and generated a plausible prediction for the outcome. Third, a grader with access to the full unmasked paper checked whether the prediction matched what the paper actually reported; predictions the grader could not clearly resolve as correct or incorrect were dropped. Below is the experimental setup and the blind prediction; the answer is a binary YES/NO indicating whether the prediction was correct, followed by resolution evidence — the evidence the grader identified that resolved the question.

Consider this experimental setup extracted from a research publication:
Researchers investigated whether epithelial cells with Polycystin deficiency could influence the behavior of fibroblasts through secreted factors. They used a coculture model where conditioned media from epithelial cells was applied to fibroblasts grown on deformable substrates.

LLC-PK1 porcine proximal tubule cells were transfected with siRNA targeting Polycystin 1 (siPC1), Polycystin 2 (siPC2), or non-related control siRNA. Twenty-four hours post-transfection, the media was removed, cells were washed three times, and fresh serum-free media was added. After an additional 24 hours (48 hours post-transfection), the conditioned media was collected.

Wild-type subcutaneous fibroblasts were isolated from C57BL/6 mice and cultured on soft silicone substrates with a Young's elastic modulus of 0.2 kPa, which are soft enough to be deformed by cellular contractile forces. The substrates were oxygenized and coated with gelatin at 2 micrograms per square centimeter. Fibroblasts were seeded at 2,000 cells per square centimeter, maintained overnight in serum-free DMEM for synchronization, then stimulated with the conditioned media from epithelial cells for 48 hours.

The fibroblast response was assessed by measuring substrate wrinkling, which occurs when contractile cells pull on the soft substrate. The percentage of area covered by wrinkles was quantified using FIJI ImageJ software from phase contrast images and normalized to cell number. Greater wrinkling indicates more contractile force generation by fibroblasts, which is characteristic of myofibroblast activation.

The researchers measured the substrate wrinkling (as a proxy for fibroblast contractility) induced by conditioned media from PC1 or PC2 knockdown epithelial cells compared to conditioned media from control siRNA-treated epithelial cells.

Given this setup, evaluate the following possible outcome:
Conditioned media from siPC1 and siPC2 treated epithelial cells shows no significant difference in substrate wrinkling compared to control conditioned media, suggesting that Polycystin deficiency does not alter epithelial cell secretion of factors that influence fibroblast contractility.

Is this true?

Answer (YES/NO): NO